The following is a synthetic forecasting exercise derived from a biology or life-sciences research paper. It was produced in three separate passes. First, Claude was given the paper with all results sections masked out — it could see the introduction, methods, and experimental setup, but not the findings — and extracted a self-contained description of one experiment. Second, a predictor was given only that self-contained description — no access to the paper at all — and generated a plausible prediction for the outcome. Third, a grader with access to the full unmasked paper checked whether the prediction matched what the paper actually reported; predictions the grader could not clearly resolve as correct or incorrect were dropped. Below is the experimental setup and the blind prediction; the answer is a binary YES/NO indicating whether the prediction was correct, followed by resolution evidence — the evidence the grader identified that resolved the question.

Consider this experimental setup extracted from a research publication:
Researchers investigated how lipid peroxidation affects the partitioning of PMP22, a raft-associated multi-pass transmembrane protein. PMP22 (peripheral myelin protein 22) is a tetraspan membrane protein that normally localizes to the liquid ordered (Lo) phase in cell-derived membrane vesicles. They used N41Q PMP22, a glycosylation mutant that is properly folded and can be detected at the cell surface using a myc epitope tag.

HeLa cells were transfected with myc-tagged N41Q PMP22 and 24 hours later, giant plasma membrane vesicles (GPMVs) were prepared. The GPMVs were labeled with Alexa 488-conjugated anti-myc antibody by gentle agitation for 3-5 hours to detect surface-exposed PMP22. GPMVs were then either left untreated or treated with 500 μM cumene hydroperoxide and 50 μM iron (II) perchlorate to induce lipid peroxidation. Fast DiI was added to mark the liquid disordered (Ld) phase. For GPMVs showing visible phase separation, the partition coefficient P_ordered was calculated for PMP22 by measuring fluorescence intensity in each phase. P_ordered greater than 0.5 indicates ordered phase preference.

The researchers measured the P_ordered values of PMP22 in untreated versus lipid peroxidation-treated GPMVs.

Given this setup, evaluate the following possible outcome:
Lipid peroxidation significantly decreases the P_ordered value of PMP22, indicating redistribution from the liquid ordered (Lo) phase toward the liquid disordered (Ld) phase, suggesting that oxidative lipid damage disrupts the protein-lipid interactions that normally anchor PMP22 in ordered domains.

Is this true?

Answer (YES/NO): YES